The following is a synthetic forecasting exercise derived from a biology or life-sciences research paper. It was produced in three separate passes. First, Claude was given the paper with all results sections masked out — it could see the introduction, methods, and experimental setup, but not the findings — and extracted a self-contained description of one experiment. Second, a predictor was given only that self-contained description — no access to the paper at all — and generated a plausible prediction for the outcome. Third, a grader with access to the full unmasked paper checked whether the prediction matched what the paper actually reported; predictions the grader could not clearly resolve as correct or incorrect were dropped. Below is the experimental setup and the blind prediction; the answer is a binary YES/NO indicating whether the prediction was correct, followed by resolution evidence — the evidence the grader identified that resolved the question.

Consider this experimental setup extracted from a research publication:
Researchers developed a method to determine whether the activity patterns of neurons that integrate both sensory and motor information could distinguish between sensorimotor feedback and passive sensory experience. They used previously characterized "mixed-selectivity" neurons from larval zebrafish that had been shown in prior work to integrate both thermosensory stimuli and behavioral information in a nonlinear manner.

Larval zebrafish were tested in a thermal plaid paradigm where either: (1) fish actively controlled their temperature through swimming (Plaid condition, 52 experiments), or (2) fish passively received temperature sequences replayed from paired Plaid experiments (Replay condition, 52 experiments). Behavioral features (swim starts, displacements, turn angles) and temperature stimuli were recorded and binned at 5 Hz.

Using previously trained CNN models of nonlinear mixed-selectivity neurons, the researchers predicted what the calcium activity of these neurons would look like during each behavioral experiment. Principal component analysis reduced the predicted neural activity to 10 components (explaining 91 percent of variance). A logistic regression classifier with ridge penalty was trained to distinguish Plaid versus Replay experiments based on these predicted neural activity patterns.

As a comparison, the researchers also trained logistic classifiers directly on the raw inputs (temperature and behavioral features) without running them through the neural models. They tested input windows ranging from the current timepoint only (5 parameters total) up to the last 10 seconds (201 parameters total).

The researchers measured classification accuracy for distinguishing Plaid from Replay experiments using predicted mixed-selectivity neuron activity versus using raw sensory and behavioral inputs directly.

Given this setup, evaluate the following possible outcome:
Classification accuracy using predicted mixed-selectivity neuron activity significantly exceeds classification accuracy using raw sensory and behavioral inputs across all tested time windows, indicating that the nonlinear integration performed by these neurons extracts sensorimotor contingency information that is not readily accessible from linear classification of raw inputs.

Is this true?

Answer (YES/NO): NO